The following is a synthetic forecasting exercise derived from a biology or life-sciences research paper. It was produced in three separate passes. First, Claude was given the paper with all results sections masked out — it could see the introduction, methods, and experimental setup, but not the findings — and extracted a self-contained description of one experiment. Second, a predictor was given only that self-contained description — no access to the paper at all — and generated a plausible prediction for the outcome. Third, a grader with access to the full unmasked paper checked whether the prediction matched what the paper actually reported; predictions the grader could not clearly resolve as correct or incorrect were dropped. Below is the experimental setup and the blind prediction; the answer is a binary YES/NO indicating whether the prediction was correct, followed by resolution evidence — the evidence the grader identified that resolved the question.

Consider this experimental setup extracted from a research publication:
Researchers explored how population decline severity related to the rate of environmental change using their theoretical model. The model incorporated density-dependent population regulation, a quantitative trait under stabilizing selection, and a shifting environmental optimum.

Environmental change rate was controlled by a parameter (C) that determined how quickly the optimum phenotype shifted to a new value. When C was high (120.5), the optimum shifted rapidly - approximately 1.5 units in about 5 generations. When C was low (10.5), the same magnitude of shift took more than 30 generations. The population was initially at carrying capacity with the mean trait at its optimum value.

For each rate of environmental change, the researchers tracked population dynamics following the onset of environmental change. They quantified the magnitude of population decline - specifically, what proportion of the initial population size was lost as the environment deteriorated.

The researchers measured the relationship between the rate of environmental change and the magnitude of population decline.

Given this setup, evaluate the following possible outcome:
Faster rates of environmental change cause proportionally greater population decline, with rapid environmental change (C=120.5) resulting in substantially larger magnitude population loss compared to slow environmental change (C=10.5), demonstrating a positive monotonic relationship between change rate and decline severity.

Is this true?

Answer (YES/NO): YES